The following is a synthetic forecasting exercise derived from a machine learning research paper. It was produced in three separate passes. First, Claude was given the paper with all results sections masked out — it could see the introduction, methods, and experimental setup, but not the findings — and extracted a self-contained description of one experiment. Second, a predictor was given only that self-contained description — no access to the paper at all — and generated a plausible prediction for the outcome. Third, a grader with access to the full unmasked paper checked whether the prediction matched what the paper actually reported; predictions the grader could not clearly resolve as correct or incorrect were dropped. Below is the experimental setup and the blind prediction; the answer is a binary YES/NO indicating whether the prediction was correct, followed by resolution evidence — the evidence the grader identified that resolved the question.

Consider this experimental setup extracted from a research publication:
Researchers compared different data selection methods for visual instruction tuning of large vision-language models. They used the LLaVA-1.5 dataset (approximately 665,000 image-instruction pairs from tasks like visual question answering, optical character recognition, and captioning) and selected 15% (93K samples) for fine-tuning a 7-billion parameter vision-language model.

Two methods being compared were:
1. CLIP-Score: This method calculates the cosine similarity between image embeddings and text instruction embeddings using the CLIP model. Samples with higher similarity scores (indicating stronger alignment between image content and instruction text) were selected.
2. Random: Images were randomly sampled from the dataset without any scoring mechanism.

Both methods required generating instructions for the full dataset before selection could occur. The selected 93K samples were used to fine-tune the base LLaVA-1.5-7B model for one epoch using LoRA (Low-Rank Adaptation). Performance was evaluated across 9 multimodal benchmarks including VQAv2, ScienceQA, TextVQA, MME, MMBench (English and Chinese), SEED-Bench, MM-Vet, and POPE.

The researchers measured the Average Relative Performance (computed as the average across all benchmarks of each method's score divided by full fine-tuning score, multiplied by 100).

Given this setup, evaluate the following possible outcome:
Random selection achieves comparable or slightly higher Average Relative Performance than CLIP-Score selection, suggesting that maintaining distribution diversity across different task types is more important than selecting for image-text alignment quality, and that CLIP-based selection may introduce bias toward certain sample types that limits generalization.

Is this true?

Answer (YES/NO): NO